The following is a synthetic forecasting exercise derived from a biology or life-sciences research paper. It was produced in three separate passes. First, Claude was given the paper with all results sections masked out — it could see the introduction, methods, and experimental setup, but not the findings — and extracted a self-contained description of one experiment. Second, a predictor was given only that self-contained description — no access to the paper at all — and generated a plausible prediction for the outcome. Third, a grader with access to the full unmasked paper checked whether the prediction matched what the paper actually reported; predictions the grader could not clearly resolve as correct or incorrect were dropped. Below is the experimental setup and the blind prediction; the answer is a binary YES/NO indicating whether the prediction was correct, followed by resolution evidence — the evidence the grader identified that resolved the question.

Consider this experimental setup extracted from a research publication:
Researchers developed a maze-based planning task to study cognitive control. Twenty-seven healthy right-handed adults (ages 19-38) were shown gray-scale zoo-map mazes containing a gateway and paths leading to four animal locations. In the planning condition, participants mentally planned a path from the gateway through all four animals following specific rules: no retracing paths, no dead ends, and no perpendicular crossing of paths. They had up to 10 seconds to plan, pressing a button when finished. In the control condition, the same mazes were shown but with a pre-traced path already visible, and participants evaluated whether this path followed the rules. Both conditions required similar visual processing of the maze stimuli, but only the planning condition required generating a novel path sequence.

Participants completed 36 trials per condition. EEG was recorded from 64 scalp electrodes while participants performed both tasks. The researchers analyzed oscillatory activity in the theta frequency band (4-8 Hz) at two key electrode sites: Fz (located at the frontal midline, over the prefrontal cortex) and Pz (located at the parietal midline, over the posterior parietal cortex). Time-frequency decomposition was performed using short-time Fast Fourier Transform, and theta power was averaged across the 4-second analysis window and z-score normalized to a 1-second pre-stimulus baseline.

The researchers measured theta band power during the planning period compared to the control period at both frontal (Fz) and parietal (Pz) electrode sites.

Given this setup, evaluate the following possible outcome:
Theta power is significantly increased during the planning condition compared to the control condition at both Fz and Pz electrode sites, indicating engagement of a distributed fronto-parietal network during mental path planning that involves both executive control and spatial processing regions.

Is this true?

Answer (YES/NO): NO